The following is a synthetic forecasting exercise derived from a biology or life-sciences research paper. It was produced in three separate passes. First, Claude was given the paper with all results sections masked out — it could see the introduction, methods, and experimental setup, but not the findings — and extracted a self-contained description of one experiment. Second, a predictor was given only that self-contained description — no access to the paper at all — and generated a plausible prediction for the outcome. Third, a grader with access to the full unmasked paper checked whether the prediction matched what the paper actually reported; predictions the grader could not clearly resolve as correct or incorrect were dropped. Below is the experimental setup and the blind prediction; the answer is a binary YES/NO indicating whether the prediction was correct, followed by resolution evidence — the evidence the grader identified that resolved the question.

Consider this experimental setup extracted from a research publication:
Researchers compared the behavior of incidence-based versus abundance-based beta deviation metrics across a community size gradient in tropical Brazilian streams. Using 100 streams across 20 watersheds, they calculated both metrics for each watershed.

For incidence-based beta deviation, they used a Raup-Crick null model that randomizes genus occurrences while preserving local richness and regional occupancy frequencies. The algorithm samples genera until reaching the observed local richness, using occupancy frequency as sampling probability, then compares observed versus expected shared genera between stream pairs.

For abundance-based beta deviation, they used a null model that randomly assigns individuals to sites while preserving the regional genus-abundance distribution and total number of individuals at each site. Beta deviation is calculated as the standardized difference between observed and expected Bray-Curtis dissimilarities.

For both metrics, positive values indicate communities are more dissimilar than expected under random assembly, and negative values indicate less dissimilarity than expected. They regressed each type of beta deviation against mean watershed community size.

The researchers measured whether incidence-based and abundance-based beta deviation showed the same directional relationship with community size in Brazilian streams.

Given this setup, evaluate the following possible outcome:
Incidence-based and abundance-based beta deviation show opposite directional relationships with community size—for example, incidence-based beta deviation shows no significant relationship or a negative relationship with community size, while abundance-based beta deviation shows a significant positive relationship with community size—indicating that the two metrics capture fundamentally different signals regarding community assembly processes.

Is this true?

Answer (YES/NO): YES